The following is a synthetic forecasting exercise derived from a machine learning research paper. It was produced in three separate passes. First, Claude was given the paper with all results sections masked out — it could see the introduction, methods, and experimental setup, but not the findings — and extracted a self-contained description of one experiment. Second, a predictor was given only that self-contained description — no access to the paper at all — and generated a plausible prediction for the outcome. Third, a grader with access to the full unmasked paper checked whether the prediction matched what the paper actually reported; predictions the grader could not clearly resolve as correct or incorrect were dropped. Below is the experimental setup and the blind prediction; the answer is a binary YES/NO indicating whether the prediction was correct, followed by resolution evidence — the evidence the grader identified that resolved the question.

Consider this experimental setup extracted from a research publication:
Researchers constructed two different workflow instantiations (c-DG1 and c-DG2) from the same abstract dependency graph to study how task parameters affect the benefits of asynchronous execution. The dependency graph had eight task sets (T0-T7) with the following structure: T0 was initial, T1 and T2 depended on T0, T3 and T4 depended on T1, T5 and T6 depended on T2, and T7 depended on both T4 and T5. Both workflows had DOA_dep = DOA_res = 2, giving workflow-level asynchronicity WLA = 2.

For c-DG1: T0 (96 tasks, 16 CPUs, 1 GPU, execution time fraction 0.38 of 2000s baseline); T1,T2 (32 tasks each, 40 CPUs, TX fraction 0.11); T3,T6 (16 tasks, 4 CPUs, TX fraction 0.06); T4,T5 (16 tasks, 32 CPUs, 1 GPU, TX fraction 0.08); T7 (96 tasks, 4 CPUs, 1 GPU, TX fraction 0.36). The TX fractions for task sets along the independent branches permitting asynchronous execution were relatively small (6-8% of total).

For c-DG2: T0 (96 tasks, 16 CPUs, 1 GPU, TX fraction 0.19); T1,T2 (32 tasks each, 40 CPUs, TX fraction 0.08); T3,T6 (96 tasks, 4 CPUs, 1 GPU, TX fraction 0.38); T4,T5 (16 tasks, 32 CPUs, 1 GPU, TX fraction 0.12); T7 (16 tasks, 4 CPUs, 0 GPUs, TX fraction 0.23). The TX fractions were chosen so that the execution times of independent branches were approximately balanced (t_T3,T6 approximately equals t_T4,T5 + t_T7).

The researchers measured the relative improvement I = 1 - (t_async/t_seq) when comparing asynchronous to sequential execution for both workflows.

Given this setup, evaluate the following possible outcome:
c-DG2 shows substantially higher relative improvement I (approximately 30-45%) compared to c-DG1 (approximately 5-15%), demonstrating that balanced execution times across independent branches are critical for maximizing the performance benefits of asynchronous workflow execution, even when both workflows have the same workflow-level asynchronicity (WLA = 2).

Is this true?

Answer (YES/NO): NO